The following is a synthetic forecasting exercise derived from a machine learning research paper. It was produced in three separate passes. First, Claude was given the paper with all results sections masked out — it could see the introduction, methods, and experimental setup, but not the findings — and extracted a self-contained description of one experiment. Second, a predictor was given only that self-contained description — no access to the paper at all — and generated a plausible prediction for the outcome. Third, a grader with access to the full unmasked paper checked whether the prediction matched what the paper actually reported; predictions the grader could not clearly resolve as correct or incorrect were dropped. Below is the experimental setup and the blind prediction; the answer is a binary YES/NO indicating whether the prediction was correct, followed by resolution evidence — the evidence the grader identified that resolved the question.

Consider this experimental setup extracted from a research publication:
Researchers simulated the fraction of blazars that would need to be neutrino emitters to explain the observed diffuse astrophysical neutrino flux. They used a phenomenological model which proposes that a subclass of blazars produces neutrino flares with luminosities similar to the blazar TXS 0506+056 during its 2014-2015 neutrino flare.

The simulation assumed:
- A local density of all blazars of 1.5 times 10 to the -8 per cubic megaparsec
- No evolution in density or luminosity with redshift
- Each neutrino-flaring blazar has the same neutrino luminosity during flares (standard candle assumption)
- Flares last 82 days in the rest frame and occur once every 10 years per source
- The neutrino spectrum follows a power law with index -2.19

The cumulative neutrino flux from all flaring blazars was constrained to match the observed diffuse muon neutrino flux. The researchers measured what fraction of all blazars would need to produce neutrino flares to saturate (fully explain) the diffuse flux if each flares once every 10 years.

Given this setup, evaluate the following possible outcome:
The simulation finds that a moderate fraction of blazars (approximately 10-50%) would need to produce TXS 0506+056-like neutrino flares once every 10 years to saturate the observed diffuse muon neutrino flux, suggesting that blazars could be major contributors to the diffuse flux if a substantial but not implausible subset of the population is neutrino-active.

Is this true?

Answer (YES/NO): NO